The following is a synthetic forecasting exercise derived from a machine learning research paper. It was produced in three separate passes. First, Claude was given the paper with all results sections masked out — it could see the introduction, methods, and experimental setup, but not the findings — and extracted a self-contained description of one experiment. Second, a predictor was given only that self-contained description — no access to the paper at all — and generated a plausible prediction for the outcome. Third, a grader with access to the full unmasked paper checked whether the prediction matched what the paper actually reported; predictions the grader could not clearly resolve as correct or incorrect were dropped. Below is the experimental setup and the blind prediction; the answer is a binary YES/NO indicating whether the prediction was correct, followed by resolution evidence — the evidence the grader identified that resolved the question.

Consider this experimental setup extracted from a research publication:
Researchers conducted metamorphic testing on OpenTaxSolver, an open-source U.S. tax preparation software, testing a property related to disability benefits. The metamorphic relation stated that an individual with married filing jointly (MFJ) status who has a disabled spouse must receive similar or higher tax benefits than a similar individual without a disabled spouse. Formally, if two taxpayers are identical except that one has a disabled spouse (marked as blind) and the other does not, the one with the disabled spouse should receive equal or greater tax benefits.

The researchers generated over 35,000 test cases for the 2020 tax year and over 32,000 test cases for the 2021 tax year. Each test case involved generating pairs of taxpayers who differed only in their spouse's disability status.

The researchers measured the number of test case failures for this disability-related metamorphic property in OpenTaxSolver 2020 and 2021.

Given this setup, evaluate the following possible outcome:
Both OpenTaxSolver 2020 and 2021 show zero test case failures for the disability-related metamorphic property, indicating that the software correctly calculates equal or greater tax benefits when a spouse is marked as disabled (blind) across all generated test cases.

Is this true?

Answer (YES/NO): YES